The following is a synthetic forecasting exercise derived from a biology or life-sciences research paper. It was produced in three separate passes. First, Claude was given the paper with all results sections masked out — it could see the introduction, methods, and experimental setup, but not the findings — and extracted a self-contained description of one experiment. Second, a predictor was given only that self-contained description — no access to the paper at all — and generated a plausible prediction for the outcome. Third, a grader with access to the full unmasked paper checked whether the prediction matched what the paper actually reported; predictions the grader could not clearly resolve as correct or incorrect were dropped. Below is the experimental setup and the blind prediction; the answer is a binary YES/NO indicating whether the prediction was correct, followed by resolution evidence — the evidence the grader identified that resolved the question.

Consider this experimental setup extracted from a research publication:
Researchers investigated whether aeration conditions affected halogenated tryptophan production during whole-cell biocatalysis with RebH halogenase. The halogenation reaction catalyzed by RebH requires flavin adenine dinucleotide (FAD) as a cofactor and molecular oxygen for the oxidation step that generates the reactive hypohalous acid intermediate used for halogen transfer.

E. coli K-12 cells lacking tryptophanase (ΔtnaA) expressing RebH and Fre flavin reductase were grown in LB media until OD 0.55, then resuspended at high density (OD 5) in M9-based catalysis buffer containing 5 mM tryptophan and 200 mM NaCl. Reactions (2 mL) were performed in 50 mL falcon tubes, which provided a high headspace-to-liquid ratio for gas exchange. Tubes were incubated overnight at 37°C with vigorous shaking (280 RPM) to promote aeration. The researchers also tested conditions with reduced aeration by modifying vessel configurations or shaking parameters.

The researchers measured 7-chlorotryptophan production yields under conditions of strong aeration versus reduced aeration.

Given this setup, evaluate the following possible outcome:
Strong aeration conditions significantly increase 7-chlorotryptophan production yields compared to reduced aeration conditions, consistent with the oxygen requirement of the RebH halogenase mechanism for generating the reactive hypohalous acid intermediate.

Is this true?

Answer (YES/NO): YES